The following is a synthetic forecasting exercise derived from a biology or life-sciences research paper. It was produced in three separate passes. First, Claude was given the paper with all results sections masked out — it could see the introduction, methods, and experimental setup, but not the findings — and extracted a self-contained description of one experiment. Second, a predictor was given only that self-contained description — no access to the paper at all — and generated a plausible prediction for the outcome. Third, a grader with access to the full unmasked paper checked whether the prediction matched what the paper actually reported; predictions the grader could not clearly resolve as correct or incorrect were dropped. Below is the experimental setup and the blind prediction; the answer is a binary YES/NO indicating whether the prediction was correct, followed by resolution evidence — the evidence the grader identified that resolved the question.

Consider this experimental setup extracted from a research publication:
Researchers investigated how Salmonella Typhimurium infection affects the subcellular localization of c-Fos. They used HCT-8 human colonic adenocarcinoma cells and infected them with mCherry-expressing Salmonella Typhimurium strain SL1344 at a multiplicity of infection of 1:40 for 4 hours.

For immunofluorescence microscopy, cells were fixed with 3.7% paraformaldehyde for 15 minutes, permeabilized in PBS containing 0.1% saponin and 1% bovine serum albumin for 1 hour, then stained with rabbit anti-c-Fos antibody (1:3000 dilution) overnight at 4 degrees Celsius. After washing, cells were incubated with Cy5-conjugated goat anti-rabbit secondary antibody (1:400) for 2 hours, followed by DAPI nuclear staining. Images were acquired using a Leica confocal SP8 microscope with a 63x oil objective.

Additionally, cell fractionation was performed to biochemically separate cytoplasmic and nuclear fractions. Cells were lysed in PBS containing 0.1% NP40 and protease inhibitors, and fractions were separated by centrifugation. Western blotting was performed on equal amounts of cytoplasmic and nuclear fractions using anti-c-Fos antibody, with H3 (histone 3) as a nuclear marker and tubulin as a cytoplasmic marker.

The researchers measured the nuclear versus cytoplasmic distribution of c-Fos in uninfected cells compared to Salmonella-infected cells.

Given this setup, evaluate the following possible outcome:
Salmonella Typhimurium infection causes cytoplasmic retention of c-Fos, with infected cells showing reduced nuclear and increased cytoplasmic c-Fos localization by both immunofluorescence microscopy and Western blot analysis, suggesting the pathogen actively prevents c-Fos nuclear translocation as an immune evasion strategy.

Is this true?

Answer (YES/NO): NO